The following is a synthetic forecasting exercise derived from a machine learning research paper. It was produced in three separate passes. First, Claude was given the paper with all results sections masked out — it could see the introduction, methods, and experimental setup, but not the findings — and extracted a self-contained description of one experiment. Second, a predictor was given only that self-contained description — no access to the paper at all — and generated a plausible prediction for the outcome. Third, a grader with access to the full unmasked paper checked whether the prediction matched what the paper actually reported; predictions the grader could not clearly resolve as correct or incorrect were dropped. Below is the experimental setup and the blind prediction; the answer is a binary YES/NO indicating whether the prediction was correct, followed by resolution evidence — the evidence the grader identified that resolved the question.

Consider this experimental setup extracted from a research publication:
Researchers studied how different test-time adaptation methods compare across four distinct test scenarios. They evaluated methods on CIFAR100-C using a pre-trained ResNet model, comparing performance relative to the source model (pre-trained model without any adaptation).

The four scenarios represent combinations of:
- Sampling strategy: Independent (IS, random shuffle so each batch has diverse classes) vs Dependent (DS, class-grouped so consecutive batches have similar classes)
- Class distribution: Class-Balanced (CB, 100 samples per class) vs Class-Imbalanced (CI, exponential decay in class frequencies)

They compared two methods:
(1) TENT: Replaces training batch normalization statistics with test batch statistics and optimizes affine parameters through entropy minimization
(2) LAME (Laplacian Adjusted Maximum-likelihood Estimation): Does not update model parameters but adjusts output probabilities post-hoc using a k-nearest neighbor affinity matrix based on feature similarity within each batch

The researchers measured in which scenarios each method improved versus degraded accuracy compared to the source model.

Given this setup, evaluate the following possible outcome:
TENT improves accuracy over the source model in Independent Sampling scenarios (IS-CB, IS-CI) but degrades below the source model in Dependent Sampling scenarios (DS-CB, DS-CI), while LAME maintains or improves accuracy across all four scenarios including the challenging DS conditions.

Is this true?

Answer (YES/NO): NO